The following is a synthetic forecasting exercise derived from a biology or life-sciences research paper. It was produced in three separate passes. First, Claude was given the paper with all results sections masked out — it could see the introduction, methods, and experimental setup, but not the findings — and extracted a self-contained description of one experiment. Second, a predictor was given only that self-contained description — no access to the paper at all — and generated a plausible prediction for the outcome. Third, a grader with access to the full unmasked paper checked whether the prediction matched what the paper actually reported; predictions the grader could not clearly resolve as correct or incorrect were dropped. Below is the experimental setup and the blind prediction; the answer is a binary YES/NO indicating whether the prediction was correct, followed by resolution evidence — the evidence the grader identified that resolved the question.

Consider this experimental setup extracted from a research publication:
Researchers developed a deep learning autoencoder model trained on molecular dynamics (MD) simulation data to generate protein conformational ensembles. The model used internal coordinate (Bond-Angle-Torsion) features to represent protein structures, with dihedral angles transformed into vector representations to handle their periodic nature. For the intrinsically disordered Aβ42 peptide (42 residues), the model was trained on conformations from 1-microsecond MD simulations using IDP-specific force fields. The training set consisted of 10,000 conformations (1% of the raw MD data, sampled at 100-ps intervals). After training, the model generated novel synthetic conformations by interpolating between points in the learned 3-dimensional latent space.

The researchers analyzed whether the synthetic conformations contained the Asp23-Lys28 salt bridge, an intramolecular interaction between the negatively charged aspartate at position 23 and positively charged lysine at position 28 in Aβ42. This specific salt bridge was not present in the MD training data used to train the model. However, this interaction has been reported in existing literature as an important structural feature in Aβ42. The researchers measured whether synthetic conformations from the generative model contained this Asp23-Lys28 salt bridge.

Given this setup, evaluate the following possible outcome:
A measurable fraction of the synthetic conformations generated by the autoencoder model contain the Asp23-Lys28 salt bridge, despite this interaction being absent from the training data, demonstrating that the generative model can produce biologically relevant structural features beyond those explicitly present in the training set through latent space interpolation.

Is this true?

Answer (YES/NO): YES